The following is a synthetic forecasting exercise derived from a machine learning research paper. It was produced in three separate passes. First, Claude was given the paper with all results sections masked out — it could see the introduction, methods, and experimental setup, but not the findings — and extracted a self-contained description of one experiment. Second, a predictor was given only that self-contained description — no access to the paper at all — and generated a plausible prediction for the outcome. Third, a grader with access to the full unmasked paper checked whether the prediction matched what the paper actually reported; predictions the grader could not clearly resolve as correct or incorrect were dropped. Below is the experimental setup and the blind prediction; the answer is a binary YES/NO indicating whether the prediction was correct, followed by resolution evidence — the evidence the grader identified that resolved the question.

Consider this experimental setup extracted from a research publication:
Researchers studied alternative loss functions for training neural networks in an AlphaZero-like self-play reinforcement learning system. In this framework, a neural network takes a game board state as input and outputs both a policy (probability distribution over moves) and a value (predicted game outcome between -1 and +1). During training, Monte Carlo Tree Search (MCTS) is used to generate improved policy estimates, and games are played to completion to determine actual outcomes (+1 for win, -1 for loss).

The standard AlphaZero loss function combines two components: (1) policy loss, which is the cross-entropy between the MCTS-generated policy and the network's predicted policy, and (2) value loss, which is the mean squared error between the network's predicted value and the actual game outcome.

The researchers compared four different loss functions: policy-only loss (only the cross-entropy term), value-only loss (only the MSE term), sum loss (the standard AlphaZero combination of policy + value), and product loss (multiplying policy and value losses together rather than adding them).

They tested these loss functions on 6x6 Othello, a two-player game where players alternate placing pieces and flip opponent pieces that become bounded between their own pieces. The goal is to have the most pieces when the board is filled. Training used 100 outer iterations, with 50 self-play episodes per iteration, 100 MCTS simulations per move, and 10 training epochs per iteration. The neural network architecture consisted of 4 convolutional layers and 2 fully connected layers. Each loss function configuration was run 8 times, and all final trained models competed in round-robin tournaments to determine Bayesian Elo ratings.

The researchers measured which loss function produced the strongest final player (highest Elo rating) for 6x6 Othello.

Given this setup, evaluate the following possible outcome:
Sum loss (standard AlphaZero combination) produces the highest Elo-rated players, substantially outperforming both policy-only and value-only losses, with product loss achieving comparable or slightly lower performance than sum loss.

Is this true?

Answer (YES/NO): NO